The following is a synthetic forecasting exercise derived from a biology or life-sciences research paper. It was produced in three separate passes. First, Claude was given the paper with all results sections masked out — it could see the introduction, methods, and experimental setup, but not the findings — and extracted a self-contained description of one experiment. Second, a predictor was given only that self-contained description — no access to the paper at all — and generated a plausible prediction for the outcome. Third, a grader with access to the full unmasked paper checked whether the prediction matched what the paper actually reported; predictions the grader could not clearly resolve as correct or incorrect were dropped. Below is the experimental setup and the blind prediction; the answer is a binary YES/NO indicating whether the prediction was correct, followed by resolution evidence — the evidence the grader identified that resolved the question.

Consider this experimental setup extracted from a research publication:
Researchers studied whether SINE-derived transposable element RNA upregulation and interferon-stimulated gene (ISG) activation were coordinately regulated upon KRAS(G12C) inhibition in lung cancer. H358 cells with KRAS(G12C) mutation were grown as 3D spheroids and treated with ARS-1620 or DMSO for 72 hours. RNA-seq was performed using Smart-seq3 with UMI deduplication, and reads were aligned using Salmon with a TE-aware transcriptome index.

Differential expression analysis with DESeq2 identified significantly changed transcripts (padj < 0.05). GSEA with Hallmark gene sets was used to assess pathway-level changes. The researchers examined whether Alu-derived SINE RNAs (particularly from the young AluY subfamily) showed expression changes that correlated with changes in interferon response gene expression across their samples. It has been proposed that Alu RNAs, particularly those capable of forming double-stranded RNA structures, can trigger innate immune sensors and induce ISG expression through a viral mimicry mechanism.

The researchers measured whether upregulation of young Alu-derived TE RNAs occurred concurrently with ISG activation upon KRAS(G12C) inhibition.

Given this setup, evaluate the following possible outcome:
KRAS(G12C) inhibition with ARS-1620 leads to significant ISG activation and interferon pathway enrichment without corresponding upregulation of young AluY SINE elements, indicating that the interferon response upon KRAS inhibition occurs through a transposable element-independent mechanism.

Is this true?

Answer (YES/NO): NO